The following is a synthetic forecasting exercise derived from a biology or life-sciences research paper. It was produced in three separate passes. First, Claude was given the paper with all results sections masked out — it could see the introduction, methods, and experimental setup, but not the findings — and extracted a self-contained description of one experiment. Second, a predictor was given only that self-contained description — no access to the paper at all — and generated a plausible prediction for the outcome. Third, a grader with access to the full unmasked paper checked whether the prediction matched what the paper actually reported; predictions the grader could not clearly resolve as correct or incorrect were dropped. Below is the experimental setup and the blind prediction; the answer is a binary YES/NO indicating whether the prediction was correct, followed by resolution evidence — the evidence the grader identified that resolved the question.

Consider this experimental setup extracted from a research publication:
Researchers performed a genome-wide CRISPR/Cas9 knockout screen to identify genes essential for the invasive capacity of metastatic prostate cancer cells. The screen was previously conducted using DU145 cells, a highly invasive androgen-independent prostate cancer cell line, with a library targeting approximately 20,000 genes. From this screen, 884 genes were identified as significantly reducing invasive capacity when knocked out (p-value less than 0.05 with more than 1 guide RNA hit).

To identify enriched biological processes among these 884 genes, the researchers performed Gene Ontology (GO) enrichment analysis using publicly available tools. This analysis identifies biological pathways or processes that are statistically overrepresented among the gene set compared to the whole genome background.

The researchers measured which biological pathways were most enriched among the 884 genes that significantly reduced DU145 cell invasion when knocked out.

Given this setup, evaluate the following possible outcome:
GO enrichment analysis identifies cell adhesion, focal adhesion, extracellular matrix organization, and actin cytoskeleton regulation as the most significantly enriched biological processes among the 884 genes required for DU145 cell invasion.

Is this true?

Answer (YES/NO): NO